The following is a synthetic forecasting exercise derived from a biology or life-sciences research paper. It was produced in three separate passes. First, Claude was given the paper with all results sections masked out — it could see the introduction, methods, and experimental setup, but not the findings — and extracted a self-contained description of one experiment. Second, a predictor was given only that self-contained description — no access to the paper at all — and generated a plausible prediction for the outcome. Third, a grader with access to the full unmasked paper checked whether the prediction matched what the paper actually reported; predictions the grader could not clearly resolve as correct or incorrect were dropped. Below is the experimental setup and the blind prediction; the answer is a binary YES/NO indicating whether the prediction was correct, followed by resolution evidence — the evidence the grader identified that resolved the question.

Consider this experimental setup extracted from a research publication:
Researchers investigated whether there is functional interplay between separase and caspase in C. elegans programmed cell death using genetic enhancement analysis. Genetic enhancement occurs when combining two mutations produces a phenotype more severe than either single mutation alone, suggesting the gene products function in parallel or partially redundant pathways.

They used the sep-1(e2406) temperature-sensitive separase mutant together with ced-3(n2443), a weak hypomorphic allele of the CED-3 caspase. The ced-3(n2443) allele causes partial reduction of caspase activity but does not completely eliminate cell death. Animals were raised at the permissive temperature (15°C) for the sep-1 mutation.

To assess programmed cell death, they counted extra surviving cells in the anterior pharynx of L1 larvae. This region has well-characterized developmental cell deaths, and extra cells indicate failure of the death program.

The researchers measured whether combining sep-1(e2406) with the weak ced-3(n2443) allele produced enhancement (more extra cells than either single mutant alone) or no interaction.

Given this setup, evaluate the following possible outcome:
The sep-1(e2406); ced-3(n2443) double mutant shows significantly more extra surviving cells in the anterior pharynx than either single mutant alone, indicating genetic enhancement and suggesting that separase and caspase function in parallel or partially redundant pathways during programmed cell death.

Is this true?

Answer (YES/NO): YES